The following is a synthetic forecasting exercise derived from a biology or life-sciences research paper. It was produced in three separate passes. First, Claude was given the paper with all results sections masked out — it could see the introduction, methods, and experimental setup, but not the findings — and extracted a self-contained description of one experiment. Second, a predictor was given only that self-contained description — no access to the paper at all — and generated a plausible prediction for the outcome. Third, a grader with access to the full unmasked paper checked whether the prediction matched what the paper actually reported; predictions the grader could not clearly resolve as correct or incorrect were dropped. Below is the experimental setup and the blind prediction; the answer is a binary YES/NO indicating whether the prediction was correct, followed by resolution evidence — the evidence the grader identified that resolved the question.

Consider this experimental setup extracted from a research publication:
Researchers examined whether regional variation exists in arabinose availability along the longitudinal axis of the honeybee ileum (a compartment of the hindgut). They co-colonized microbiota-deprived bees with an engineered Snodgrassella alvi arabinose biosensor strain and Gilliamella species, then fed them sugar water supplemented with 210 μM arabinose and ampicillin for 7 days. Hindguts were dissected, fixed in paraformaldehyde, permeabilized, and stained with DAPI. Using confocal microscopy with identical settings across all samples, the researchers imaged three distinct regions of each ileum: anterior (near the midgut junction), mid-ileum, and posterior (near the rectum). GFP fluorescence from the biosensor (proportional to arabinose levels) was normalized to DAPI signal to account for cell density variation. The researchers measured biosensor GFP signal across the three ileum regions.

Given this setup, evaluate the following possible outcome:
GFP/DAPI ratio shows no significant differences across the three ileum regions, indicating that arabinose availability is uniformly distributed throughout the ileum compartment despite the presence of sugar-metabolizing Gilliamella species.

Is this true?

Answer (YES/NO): YES